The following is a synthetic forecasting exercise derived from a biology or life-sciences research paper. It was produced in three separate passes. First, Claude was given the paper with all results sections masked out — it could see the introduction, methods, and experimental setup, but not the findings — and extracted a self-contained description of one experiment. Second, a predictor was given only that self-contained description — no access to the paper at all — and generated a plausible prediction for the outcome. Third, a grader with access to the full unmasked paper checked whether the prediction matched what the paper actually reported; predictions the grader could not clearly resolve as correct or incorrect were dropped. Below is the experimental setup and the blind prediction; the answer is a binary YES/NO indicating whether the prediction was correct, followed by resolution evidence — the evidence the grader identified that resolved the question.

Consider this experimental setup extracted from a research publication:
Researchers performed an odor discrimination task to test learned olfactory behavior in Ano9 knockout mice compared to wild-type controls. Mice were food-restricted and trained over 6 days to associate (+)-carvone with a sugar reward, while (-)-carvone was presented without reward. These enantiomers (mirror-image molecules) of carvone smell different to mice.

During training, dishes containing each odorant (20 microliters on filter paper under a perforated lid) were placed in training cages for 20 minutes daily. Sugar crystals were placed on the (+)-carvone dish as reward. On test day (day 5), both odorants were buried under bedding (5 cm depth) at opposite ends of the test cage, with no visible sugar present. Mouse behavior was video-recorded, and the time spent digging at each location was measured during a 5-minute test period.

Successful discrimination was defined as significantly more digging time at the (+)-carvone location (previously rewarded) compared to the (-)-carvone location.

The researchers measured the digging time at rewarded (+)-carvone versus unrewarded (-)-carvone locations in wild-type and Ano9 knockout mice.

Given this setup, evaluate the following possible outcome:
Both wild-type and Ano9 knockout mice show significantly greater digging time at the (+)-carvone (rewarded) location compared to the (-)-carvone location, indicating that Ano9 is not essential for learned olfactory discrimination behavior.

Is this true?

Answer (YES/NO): NO